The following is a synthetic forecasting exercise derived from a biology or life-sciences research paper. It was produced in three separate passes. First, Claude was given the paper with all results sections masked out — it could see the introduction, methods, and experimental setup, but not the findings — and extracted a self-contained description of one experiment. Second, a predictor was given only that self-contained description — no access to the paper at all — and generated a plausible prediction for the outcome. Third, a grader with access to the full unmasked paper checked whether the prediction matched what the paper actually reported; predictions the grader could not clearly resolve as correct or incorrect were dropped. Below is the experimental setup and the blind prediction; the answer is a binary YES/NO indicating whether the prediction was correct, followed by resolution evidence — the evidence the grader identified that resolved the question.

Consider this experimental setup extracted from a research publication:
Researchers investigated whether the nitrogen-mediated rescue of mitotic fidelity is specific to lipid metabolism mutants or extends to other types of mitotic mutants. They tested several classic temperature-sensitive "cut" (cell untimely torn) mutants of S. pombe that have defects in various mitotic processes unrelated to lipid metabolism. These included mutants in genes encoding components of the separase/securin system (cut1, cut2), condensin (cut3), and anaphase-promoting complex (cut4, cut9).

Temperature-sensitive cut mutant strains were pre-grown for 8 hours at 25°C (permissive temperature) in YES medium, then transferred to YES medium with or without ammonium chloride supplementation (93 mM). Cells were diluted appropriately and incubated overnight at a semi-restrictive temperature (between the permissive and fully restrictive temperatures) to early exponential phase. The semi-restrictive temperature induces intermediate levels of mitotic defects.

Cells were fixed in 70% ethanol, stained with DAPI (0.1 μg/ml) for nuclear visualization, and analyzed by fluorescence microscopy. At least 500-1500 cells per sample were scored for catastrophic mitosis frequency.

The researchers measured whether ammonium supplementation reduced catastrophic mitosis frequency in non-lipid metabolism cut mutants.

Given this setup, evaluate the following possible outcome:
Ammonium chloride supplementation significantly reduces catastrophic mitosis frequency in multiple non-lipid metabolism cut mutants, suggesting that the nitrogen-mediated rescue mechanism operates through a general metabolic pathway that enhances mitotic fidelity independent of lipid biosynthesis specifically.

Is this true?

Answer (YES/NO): YES